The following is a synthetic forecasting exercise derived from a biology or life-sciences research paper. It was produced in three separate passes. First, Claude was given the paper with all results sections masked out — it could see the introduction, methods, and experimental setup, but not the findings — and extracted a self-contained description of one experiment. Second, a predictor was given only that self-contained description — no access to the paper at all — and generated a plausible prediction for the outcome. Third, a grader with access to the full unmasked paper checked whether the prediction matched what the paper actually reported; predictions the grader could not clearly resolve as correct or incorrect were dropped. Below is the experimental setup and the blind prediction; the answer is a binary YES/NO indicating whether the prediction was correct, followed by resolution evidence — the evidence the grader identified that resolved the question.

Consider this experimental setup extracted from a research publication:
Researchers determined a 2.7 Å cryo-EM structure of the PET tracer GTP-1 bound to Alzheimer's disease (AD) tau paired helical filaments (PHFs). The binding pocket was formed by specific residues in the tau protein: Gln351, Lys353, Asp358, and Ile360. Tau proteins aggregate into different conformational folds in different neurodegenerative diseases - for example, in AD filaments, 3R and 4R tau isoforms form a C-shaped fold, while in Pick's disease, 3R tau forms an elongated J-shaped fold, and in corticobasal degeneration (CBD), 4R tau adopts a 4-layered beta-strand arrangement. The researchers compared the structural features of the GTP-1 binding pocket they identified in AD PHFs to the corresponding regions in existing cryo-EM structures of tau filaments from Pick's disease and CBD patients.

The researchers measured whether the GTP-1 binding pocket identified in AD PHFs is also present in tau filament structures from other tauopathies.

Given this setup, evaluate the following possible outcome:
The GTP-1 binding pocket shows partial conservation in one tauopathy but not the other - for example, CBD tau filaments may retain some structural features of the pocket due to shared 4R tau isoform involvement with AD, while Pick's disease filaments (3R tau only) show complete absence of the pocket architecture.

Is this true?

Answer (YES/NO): NO